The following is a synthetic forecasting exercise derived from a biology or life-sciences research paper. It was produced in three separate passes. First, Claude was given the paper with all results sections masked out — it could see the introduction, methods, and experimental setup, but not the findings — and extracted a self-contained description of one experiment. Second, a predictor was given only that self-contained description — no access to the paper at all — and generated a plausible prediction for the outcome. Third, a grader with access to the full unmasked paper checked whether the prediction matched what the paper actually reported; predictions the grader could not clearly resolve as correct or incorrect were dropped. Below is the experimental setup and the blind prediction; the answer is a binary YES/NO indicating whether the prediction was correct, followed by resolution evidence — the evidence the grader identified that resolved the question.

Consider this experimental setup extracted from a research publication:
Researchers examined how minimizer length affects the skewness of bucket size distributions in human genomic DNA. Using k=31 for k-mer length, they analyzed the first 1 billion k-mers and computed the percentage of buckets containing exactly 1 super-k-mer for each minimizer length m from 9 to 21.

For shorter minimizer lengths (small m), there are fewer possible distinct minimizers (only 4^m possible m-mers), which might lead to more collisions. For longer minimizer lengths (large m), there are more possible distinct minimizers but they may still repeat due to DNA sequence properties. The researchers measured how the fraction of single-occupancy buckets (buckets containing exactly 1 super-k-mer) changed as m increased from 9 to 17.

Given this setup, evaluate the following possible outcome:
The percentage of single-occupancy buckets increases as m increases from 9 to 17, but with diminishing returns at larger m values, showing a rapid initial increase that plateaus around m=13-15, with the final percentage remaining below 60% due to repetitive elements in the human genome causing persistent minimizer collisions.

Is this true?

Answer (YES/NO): NO